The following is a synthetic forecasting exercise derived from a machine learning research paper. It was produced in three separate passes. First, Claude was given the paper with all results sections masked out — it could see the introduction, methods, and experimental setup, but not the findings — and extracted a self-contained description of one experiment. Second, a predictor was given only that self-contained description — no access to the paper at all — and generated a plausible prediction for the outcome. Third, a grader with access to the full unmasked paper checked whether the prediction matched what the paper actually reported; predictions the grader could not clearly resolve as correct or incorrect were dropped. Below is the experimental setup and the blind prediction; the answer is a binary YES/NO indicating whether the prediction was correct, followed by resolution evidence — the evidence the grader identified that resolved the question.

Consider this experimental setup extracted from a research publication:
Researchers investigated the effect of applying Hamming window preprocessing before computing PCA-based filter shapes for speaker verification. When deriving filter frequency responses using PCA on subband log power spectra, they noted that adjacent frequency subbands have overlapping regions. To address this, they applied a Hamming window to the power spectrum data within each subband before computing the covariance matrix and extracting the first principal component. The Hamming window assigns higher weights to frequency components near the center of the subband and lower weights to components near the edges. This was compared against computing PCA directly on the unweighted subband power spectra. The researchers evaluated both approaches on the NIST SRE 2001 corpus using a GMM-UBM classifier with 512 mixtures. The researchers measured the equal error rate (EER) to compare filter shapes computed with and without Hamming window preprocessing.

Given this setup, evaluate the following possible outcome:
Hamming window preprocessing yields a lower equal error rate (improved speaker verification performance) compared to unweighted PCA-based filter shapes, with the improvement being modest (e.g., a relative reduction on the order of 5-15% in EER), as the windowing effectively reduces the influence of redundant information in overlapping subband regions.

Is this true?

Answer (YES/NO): YES